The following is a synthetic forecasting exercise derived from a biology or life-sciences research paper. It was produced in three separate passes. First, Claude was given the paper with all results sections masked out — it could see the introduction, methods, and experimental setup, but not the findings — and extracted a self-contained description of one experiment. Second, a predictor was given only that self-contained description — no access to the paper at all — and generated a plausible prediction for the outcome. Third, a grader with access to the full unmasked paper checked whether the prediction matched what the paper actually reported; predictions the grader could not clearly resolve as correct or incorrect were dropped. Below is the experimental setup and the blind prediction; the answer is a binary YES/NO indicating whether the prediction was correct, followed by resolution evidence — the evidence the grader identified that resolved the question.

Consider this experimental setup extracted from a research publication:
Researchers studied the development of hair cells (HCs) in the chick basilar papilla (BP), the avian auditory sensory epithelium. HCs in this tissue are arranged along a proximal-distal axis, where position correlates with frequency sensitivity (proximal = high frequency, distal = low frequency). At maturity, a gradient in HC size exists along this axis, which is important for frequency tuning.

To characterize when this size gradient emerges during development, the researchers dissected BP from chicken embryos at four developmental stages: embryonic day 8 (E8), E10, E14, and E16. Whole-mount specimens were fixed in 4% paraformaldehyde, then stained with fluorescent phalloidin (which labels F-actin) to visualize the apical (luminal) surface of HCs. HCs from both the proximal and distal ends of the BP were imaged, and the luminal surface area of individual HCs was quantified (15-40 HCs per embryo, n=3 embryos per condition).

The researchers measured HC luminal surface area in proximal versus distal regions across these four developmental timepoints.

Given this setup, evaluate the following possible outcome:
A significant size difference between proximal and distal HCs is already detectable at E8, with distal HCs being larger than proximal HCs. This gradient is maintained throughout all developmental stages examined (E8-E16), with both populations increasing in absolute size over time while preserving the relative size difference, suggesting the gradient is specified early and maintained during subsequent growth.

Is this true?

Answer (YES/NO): NO